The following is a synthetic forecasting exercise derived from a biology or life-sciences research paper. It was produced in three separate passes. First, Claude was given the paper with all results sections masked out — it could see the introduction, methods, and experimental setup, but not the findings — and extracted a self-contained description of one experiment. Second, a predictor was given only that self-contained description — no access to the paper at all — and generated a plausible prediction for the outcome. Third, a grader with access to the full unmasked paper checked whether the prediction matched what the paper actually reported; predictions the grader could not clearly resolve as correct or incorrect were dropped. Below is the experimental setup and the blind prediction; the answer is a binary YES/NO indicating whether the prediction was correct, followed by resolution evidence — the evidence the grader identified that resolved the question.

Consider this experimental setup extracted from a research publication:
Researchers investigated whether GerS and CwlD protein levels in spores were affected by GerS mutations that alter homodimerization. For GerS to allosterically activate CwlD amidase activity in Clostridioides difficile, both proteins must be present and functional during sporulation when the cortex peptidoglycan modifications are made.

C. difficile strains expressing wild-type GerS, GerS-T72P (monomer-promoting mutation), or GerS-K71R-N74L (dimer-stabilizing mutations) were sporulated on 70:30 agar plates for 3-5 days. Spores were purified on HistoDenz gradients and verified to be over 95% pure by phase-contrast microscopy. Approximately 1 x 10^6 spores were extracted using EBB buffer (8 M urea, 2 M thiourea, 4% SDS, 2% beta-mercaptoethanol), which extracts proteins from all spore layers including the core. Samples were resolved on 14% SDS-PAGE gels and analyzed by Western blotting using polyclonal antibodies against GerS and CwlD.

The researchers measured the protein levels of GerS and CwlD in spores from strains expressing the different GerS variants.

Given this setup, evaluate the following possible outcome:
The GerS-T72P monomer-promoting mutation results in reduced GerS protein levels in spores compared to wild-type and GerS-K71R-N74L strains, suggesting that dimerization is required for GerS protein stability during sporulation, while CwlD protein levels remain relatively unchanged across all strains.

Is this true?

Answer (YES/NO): NO